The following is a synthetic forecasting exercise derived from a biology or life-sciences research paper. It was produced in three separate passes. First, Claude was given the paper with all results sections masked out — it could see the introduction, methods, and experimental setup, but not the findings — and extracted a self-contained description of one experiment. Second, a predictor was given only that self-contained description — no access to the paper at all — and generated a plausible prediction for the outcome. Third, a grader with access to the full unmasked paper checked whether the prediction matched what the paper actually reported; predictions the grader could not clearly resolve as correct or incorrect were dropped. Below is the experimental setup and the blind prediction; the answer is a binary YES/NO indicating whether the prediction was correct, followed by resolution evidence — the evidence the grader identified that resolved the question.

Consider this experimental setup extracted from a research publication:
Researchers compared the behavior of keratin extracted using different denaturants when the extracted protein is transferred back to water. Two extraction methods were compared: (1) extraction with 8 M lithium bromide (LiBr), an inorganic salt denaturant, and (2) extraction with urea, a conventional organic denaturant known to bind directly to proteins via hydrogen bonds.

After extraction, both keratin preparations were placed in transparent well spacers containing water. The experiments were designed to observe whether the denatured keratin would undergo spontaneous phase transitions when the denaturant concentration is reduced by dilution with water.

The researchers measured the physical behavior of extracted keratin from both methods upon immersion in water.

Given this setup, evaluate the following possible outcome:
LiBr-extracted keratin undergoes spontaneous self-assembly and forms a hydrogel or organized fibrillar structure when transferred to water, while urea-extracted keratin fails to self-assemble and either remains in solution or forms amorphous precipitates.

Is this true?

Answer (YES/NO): NO